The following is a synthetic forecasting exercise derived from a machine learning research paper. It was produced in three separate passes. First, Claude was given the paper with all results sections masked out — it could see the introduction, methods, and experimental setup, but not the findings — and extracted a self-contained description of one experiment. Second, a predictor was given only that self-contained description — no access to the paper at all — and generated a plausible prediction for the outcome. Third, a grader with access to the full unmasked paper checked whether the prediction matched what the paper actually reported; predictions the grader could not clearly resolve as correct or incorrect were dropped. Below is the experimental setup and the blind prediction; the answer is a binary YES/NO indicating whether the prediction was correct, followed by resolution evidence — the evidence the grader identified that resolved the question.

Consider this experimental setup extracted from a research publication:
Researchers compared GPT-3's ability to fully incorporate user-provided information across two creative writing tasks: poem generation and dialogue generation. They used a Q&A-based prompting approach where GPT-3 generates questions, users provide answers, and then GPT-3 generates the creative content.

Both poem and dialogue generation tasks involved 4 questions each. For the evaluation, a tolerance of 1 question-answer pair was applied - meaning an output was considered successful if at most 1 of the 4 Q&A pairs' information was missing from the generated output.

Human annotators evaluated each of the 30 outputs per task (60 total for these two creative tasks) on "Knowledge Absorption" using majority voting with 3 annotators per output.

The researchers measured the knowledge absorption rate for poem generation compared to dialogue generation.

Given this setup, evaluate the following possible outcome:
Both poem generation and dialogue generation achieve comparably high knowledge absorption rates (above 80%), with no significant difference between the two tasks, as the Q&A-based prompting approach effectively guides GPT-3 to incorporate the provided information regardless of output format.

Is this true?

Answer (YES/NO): NO